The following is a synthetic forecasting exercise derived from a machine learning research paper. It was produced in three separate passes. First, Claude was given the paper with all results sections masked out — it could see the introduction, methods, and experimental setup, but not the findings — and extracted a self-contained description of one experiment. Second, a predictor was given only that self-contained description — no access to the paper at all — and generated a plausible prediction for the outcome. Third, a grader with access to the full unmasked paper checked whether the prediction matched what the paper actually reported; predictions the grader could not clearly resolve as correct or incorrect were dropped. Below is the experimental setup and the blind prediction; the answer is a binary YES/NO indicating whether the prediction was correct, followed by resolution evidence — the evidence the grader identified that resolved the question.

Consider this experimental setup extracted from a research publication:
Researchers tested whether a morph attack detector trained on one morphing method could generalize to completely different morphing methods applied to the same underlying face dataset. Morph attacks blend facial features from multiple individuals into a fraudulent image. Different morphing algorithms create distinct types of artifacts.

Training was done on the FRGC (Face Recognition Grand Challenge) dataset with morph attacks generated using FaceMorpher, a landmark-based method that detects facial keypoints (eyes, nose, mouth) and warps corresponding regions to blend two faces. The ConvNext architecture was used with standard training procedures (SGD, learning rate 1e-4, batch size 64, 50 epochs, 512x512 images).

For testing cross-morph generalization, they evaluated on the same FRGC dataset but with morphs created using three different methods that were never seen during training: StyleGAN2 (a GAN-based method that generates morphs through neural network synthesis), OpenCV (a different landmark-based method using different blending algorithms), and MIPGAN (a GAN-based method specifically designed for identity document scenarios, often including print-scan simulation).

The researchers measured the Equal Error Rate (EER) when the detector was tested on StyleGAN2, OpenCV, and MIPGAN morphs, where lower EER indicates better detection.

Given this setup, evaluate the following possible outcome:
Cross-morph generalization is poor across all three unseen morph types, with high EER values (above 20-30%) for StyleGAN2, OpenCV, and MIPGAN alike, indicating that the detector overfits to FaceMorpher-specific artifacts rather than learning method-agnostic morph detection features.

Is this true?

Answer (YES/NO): NO